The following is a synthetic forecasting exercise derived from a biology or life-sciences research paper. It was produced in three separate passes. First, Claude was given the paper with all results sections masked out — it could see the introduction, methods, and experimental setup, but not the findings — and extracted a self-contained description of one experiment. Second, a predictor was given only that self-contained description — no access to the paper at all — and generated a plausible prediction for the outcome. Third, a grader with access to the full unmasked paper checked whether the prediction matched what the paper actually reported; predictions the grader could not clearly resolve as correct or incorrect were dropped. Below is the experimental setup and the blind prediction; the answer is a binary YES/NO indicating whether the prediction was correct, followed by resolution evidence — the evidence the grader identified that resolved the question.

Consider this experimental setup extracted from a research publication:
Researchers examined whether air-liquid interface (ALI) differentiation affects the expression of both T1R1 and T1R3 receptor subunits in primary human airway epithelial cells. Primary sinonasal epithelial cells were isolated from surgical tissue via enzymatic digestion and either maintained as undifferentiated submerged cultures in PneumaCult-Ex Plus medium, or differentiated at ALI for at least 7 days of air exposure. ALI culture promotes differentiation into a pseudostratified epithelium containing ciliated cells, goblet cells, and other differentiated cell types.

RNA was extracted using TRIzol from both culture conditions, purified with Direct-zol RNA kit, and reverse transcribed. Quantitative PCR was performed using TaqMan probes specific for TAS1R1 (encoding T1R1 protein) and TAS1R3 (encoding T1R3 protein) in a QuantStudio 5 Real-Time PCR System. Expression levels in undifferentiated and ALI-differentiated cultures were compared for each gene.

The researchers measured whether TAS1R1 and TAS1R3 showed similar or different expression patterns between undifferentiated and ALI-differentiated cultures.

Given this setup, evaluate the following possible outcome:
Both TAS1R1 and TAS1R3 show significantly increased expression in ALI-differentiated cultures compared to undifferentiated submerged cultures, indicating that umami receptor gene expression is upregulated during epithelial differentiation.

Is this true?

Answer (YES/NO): NO